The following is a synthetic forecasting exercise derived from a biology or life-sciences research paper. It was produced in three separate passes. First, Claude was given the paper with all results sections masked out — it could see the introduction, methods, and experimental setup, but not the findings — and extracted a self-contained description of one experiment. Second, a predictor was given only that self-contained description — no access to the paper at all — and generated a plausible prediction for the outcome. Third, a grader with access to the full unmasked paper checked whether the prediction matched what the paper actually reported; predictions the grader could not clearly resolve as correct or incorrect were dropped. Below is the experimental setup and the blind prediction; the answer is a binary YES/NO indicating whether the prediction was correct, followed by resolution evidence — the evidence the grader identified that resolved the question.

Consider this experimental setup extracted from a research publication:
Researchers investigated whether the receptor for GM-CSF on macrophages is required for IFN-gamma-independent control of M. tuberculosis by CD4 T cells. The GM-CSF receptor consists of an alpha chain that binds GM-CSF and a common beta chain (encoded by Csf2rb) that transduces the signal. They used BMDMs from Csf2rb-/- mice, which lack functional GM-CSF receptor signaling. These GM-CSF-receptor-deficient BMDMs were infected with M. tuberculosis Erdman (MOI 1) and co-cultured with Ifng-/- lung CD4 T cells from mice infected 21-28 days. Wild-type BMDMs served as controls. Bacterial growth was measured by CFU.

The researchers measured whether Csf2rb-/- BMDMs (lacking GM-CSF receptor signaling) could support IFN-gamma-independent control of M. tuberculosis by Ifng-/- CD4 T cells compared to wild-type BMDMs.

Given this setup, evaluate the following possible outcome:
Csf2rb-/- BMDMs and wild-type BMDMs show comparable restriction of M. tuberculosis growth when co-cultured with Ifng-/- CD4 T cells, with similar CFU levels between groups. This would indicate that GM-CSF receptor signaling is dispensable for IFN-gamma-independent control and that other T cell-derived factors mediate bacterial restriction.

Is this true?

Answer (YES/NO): NO